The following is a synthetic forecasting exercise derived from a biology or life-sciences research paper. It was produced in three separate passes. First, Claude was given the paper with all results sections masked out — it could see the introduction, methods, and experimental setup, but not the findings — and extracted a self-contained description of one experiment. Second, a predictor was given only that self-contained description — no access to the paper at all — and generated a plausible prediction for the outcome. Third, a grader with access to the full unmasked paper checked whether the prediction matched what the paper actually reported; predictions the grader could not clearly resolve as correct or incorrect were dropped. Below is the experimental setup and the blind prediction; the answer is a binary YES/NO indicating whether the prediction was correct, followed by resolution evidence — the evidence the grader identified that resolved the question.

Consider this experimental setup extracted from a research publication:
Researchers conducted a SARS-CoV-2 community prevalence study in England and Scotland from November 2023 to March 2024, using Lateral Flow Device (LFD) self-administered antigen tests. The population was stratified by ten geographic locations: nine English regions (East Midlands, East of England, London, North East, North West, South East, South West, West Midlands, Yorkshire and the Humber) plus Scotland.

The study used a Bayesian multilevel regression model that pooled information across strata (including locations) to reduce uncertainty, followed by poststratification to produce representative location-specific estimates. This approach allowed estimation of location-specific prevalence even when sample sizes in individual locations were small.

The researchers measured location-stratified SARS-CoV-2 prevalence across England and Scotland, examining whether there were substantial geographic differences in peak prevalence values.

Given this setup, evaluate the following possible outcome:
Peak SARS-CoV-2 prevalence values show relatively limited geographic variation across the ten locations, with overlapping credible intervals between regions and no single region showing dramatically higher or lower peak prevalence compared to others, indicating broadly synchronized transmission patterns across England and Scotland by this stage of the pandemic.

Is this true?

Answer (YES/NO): YES